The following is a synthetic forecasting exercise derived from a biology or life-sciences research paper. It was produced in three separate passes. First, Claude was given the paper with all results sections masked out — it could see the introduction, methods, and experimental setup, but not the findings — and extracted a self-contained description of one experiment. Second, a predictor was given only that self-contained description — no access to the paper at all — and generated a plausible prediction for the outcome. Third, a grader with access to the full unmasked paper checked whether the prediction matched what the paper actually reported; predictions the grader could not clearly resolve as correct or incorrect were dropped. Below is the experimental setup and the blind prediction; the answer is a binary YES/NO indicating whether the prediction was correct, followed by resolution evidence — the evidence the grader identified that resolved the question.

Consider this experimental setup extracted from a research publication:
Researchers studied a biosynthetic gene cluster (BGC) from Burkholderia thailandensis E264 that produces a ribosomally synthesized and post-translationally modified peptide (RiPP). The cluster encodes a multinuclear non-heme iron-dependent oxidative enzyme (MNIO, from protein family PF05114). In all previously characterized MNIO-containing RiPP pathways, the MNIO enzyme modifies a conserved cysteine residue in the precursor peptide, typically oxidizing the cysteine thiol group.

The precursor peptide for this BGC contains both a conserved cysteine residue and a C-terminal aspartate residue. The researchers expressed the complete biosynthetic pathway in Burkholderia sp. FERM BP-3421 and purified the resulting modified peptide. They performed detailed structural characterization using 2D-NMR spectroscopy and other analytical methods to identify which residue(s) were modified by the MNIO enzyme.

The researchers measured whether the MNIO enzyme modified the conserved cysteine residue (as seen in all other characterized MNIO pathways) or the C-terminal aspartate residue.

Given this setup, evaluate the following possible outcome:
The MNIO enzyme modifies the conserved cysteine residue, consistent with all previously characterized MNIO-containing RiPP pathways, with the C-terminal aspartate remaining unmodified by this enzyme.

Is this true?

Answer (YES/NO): NO